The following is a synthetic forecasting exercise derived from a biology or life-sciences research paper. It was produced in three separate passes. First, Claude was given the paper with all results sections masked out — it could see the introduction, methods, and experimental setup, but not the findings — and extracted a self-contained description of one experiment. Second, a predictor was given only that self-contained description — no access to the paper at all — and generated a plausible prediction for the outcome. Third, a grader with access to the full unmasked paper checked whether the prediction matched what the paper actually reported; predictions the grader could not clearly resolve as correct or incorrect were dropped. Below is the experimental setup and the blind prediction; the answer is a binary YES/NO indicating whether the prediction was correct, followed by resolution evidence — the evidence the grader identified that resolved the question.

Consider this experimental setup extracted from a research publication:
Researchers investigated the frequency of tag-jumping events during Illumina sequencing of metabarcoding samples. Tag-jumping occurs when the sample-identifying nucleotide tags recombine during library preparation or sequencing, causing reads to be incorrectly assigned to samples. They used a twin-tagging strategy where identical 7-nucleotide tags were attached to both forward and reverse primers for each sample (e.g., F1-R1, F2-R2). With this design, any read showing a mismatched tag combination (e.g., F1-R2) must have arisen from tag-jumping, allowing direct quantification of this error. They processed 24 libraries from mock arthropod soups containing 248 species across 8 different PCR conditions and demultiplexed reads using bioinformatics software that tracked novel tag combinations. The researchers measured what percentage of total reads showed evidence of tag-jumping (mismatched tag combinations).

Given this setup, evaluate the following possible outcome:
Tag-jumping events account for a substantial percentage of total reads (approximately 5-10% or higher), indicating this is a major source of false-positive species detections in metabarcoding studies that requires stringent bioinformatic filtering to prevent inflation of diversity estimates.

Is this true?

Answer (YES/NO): NO